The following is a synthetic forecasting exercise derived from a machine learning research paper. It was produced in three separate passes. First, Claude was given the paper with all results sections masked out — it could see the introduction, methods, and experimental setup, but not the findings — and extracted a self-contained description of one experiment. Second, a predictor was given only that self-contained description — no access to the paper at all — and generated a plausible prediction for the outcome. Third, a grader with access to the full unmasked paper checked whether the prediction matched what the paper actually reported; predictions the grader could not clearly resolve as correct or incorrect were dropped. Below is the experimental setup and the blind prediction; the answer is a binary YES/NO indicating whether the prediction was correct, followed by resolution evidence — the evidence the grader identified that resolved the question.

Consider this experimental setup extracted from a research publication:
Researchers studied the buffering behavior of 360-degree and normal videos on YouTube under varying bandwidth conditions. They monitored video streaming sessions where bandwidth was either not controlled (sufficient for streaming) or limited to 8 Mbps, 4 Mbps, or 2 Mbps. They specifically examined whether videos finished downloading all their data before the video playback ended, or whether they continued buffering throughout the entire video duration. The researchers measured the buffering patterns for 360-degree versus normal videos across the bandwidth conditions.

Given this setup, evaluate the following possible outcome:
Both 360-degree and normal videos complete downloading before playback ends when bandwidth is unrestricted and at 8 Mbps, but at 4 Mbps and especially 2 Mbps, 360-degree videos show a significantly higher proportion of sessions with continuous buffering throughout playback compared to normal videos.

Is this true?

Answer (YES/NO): NO